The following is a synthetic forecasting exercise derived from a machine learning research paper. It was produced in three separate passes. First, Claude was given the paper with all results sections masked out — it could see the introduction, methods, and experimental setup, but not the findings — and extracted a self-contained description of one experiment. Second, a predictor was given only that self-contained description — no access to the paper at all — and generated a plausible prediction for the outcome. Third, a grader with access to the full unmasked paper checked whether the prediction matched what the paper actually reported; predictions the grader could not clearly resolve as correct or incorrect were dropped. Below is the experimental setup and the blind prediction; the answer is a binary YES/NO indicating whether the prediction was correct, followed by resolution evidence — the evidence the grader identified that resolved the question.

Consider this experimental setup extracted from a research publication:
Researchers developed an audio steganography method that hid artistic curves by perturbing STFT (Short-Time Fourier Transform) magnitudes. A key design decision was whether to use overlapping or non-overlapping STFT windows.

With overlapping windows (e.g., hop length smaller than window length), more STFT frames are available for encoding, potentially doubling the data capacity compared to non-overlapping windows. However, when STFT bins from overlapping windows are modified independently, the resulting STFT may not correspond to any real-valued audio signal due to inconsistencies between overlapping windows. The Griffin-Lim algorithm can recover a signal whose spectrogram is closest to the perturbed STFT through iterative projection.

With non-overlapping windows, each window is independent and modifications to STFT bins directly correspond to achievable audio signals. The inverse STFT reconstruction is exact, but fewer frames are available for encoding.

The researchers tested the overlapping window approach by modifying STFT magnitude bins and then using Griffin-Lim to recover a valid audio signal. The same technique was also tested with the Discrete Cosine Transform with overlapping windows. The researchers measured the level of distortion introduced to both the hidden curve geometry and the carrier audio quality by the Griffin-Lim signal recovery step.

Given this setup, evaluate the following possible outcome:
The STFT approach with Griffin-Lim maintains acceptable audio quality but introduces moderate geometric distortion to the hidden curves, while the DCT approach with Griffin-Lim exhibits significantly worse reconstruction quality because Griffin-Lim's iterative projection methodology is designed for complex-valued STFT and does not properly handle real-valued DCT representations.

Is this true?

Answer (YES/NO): NO